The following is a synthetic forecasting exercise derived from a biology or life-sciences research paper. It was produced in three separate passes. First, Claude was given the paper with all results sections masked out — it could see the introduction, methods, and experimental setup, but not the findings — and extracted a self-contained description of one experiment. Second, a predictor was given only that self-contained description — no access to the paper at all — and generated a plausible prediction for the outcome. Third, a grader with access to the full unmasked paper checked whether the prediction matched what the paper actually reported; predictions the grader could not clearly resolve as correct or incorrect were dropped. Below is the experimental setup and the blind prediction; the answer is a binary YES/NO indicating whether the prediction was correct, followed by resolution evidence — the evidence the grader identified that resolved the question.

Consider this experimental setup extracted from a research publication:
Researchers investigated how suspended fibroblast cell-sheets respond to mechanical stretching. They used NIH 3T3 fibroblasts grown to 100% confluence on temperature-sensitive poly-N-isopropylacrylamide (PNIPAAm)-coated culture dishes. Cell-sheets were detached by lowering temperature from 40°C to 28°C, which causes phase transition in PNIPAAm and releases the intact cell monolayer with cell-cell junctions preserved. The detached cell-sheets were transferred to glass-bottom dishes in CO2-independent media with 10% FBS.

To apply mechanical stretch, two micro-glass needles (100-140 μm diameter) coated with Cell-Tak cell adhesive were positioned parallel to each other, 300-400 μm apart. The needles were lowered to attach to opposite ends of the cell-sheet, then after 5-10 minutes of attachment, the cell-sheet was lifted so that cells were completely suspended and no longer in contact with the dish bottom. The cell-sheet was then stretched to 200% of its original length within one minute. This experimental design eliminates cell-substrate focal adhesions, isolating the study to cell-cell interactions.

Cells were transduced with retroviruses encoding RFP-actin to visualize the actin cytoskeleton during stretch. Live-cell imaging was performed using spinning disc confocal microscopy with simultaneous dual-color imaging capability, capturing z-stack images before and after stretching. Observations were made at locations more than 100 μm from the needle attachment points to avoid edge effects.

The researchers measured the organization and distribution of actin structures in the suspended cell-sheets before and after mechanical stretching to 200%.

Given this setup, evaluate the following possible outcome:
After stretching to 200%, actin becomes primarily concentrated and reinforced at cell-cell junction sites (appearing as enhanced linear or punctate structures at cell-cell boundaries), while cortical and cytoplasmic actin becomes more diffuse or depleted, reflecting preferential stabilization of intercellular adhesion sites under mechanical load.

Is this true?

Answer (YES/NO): NO